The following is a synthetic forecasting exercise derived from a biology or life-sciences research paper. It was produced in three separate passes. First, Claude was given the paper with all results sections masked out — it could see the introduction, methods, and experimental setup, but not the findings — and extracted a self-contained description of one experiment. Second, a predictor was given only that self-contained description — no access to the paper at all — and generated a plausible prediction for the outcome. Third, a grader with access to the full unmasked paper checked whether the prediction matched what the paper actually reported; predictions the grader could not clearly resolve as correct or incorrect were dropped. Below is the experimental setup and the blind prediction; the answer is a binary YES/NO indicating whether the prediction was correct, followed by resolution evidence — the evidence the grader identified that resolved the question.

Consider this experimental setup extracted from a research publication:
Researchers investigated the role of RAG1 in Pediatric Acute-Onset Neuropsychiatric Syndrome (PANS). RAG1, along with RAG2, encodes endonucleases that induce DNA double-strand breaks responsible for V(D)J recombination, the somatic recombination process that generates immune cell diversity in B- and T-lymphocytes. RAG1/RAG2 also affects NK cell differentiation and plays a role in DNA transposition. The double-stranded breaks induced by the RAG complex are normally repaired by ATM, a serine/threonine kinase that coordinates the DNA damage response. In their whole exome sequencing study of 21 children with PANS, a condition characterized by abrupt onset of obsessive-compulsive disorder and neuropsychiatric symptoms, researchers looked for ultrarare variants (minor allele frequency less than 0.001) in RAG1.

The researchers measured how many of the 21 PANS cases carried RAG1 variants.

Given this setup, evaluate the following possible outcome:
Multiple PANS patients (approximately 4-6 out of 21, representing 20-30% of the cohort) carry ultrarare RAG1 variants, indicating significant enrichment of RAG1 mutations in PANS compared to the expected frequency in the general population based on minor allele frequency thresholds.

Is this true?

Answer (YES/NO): NO